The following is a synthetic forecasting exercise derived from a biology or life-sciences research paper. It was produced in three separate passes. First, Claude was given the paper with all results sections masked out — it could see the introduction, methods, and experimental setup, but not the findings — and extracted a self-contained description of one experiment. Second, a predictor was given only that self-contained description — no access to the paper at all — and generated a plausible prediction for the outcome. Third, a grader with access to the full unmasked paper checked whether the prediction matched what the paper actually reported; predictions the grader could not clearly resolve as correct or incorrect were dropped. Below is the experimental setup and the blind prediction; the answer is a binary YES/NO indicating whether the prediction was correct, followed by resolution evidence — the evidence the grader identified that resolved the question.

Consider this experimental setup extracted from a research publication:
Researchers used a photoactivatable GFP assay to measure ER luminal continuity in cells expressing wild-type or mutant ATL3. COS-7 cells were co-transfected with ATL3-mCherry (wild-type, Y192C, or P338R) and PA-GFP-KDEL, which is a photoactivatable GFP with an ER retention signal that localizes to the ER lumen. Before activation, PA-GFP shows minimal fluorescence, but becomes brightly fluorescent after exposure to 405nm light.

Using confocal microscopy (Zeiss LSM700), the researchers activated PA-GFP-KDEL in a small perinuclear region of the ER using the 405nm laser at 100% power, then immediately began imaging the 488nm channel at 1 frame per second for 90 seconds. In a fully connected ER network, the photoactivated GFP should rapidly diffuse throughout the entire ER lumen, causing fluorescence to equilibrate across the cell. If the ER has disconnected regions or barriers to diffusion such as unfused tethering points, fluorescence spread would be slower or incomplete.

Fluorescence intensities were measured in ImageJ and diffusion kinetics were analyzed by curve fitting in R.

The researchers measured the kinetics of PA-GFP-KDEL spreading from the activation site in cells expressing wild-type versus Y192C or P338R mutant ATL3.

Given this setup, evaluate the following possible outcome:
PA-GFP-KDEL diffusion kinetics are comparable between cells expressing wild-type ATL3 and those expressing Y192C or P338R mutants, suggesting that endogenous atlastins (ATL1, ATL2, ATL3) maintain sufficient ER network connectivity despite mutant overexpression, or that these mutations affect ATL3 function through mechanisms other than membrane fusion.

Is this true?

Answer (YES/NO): NO